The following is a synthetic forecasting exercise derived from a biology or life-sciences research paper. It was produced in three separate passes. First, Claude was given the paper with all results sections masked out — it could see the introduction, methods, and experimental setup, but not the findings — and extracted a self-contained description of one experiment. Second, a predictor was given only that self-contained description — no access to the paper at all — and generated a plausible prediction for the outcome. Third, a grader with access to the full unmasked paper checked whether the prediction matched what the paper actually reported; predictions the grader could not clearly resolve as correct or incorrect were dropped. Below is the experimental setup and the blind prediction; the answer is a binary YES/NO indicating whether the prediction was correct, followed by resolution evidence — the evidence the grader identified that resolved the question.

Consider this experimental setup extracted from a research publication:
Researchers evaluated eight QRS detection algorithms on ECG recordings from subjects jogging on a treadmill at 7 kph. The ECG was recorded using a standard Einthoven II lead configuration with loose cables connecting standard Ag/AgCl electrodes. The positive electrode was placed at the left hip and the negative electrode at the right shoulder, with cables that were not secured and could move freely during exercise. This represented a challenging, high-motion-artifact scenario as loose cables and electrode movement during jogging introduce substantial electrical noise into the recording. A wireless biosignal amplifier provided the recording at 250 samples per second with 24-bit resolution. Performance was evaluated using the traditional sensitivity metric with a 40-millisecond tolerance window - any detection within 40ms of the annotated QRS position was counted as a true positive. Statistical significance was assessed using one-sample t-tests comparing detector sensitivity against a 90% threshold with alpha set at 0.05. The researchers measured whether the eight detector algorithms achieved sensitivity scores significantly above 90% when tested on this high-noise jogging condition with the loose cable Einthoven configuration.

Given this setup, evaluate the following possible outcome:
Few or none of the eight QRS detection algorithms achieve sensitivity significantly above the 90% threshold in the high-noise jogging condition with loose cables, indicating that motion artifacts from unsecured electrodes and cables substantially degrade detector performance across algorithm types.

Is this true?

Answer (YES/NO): YES